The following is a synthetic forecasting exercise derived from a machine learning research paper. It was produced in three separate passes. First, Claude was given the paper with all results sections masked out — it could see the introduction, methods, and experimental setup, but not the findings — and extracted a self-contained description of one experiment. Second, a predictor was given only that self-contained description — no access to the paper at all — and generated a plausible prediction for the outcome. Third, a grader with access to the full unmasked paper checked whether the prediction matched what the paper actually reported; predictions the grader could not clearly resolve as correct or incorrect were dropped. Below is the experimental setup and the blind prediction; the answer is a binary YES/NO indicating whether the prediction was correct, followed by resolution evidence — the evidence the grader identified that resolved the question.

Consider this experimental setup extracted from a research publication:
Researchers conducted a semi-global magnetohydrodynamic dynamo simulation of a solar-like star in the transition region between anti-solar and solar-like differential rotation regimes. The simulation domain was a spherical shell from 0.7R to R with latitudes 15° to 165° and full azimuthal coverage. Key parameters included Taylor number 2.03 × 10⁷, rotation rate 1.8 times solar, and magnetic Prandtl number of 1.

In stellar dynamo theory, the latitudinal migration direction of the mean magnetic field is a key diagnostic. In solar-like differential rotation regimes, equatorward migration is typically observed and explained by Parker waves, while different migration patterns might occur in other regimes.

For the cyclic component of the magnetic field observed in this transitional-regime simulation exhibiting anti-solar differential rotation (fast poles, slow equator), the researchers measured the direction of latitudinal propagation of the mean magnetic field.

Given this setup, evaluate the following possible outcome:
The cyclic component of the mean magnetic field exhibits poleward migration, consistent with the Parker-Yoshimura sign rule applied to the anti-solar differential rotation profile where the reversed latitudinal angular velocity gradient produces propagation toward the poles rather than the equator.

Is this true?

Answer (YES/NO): NO